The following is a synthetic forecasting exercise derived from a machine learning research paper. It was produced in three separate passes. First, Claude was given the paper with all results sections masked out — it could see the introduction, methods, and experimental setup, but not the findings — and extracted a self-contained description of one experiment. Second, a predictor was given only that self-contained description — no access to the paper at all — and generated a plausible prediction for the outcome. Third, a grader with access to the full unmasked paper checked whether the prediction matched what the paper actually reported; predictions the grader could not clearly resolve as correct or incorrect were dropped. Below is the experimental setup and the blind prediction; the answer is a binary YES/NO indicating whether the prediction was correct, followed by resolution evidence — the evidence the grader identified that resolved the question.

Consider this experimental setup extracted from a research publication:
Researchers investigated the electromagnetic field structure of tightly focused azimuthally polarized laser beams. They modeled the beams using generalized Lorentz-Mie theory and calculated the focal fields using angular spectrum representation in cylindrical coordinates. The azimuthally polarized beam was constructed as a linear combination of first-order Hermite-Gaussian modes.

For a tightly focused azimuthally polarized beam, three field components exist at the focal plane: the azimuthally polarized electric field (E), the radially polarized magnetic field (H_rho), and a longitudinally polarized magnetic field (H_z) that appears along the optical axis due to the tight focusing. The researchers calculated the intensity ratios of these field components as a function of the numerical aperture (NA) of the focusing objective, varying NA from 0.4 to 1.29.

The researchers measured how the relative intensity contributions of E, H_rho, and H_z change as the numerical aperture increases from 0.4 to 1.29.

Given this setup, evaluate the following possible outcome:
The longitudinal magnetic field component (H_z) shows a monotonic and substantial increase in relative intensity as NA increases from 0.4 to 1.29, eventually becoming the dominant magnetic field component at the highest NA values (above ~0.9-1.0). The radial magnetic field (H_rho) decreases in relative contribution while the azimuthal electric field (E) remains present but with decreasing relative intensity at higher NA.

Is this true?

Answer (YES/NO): YES